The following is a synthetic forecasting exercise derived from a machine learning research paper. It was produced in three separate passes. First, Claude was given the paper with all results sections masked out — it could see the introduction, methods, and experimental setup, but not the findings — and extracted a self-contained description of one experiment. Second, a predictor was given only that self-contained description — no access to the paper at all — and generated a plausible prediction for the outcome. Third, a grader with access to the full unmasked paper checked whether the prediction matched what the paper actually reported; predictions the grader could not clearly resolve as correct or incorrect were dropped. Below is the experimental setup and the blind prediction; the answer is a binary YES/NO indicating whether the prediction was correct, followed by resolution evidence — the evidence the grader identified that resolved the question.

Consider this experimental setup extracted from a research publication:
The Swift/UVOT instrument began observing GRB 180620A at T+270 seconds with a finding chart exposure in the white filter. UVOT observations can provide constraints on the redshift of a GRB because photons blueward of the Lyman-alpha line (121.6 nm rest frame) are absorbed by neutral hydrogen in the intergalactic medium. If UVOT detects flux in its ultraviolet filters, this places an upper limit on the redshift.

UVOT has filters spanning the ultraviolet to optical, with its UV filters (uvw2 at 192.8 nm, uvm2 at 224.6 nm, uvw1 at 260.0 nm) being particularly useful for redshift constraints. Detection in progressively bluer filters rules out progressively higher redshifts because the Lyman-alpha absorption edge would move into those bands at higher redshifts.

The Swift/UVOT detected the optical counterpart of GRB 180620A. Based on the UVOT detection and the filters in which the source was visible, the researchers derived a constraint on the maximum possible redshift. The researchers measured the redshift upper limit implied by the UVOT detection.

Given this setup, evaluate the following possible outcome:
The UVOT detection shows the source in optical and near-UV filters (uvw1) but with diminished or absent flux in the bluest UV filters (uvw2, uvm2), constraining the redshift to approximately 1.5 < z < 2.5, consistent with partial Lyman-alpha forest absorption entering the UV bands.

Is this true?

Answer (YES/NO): NO